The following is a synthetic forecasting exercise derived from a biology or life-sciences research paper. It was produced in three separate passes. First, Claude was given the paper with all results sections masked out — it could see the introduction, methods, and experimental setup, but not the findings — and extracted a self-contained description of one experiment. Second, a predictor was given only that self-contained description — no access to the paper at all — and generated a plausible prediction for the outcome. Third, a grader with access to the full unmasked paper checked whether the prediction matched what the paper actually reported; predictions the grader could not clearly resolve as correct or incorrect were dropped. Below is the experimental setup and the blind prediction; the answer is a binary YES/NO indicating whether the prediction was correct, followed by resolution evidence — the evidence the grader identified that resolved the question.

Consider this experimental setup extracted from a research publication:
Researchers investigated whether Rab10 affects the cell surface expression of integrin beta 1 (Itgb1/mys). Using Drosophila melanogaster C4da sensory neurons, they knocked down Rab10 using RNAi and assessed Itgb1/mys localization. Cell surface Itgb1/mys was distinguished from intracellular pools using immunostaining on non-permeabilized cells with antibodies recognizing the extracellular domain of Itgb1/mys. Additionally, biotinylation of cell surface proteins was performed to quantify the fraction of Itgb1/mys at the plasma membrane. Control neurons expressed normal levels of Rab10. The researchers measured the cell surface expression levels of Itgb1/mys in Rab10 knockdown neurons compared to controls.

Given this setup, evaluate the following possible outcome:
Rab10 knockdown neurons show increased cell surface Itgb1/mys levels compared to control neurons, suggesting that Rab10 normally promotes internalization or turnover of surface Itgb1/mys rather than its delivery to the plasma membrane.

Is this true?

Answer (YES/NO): NO